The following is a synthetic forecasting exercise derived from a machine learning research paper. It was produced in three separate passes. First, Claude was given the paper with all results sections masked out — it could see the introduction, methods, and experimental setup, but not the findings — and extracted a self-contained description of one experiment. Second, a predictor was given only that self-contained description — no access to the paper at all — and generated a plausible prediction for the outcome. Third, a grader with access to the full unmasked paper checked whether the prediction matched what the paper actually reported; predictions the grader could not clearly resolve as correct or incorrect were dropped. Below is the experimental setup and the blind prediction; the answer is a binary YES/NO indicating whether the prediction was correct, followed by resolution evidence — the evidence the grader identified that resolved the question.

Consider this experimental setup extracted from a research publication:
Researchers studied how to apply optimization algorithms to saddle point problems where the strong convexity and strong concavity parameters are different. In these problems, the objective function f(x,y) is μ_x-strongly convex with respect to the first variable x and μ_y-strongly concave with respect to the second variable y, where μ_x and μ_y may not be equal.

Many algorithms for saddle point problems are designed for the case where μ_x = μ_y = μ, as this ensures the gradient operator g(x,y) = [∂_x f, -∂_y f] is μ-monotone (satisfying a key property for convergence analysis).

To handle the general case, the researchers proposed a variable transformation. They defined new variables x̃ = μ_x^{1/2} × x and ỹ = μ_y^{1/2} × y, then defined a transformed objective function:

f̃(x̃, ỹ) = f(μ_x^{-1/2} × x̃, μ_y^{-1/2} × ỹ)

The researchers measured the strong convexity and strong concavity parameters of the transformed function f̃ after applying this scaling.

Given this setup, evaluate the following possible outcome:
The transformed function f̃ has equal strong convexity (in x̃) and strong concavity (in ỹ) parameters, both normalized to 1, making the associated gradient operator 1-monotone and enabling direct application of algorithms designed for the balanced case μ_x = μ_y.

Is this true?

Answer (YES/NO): YES